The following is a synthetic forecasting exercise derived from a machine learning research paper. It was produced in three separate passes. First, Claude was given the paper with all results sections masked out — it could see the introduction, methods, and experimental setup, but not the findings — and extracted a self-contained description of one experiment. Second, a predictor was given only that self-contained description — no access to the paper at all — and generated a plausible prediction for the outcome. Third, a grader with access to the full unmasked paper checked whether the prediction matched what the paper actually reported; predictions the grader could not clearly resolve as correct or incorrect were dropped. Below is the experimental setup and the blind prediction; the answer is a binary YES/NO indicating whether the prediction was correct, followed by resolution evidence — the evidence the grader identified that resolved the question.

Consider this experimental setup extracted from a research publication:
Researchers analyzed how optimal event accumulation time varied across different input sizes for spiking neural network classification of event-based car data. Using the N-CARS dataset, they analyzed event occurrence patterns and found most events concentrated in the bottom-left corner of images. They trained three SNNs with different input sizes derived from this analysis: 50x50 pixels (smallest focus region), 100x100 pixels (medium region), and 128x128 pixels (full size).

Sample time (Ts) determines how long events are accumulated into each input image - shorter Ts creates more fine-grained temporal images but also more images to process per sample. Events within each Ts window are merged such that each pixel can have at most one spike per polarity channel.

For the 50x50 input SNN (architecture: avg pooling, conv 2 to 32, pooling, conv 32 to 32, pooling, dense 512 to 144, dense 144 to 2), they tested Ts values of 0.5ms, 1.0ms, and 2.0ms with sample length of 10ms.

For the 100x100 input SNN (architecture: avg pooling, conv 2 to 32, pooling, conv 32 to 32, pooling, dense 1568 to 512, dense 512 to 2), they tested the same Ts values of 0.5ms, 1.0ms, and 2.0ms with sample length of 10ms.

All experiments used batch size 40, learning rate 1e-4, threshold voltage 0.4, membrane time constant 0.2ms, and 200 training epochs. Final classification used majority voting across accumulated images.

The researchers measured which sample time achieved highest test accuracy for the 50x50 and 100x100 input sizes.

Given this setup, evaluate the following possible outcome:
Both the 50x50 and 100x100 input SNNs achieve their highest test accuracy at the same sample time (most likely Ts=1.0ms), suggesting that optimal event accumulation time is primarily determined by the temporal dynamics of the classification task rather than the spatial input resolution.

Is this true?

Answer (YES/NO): NO